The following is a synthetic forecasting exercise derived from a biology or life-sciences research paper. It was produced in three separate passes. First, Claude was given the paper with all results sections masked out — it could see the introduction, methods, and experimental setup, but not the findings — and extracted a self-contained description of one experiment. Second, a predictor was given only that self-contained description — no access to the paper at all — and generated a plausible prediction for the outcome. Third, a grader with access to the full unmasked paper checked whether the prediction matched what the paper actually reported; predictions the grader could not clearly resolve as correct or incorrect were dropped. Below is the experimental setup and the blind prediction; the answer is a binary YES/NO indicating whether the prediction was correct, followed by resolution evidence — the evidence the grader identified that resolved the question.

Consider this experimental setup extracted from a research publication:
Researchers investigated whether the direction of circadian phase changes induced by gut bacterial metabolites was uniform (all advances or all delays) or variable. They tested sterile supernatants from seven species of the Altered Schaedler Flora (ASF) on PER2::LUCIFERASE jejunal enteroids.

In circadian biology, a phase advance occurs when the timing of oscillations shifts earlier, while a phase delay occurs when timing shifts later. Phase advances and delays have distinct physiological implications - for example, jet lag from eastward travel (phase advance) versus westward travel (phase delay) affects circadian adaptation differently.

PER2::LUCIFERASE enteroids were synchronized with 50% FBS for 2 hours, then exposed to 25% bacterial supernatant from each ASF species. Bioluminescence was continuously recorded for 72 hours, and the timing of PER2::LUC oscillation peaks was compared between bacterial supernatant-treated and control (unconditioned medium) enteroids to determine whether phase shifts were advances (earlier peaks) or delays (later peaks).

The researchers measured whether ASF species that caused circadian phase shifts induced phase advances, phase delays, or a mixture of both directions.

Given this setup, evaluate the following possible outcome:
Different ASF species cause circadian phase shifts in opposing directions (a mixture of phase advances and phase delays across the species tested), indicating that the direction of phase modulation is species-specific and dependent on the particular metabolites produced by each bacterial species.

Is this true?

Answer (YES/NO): NO